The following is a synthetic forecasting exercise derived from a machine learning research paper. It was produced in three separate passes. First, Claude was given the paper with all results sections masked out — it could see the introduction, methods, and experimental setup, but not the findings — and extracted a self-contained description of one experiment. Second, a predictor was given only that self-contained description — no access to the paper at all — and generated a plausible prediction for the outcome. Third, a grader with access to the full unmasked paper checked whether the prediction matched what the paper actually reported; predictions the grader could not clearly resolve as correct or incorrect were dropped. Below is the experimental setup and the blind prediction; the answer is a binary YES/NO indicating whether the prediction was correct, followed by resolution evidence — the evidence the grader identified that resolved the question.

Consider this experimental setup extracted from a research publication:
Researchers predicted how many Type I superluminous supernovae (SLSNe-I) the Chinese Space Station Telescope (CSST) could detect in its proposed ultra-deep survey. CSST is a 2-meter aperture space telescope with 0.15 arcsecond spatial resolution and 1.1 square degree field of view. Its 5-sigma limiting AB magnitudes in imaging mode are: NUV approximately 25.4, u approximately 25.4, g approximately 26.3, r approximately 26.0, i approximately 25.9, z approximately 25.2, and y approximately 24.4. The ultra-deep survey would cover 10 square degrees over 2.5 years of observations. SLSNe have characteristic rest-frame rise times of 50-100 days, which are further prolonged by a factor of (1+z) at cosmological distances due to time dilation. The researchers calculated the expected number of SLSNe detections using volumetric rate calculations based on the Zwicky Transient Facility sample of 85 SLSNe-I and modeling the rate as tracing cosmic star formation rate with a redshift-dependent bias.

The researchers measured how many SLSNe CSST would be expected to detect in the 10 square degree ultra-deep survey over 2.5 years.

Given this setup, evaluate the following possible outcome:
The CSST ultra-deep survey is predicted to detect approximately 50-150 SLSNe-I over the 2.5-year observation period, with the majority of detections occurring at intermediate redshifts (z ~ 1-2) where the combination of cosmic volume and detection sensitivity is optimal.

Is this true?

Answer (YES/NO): NO